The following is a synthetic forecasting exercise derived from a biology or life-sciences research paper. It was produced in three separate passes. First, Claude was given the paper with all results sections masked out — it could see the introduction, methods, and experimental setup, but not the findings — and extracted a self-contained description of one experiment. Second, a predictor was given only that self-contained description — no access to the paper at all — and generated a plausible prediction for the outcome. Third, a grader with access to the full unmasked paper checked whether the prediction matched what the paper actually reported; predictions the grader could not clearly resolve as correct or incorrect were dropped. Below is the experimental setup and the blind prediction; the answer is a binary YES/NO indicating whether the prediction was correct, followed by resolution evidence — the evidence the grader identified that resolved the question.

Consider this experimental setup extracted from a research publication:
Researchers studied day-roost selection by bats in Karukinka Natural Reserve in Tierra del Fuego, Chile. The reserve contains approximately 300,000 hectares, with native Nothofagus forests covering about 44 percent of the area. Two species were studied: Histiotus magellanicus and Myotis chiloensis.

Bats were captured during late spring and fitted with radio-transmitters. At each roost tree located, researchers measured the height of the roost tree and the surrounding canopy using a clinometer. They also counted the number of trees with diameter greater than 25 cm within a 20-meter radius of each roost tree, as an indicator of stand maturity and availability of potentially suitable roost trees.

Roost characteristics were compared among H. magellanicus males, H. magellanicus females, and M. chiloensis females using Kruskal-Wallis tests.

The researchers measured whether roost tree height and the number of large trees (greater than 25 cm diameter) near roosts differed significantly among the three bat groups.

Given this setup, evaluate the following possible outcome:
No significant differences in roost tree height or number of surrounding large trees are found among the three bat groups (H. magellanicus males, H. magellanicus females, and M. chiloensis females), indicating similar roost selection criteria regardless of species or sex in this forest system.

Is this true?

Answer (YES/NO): YES